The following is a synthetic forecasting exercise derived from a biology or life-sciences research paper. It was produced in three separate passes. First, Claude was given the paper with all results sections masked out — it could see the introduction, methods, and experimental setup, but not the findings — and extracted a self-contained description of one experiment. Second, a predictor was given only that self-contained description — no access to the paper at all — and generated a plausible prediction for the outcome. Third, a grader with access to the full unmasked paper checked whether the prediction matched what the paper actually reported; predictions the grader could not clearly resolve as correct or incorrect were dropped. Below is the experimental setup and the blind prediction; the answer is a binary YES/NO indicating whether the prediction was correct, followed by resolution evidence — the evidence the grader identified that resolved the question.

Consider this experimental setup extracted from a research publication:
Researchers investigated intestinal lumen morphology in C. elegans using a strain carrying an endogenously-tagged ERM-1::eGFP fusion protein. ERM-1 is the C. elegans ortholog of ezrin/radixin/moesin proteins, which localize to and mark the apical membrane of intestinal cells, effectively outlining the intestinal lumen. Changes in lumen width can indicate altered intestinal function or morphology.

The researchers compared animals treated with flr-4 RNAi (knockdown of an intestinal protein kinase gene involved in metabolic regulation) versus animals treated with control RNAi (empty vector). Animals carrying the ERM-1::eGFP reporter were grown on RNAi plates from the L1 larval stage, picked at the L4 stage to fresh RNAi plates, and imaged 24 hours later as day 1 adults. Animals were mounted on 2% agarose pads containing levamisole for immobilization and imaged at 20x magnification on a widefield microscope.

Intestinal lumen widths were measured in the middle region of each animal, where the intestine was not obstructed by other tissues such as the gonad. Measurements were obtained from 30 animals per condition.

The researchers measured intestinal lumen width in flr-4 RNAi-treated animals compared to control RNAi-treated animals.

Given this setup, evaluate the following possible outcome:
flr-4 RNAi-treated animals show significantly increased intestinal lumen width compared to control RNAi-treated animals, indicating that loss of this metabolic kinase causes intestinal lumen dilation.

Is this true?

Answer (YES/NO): YES